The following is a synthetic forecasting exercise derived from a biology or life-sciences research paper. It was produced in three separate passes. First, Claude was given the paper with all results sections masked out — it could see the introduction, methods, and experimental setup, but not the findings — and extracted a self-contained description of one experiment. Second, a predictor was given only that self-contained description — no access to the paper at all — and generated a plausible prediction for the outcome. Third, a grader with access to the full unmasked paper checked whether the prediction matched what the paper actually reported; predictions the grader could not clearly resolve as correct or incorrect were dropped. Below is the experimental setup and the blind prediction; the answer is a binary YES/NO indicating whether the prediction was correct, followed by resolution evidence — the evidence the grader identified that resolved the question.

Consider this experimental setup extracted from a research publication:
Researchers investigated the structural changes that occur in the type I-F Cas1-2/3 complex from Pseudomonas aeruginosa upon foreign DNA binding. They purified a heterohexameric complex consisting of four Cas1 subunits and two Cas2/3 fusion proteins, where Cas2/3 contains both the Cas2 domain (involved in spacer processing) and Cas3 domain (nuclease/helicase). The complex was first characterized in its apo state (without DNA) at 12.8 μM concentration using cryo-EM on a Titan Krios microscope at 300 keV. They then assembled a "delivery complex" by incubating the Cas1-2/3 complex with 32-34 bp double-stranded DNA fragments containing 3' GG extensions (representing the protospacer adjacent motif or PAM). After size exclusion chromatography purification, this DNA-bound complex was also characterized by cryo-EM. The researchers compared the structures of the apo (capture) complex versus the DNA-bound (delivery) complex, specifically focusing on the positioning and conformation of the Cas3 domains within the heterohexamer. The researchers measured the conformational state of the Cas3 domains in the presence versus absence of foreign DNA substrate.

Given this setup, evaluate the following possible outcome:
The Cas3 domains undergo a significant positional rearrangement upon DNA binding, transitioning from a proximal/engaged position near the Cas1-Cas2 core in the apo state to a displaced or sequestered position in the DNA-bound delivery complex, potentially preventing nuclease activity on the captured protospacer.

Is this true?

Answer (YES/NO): NO